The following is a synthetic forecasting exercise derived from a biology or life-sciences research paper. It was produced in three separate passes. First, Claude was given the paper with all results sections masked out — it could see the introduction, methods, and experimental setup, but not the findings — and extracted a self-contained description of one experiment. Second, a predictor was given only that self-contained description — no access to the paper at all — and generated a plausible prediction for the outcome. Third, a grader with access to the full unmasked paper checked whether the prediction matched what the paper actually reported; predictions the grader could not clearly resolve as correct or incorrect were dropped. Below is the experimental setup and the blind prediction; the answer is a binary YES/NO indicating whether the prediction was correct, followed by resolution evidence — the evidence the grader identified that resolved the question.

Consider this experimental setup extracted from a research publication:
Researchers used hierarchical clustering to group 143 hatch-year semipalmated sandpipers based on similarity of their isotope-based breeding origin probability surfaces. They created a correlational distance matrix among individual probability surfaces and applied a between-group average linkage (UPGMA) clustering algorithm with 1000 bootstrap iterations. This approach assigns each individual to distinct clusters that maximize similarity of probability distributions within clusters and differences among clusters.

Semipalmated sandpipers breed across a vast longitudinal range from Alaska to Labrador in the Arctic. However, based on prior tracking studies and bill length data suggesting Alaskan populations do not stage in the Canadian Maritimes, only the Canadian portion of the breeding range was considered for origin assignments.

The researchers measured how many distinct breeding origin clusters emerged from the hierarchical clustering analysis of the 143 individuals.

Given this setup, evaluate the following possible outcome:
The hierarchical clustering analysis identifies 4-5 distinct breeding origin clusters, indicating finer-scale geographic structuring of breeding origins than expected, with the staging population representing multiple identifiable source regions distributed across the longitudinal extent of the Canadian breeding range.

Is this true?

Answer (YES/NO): NO